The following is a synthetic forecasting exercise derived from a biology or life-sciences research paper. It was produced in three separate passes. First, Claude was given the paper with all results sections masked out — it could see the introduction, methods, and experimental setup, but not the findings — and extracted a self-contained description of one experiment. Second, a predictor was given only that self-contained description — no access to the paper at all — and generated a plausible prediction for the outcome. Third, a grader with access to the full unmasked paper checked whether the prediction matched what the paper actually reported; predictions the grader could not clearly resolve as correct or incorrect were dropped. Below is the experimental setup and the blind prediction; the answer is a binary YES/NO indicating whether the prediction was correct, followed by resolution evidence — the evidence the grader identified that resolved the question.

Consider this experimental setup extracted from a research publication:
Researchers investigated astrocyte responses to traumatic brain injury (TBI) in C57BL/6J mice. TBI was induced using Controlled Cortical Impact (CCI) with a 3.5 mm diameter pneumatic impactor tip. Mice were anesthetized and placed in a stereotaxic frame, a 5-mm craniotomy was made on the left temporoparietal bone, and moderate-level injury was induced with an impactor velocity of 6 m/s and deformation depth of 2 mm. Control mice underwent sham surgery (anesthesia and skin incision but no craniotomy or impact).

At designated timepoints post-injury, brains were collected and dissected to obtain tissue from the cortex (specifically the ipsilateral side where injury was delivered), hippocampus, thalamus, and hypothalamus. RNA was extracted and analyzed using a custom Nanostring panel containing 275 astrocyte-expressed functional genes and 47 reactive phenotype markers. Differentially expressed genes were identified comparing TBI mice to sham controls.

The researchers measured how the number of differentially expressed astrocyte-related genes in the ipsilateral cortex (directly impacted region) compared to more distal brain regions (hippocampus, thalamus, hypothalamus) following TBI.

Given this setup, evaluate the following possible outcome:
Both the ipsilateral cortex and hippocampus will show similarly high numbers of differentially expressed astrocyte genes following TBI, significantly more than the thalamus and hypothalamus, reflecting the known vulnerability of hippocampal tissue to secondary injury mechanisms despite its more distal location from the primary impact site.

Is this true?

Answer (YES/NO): NO